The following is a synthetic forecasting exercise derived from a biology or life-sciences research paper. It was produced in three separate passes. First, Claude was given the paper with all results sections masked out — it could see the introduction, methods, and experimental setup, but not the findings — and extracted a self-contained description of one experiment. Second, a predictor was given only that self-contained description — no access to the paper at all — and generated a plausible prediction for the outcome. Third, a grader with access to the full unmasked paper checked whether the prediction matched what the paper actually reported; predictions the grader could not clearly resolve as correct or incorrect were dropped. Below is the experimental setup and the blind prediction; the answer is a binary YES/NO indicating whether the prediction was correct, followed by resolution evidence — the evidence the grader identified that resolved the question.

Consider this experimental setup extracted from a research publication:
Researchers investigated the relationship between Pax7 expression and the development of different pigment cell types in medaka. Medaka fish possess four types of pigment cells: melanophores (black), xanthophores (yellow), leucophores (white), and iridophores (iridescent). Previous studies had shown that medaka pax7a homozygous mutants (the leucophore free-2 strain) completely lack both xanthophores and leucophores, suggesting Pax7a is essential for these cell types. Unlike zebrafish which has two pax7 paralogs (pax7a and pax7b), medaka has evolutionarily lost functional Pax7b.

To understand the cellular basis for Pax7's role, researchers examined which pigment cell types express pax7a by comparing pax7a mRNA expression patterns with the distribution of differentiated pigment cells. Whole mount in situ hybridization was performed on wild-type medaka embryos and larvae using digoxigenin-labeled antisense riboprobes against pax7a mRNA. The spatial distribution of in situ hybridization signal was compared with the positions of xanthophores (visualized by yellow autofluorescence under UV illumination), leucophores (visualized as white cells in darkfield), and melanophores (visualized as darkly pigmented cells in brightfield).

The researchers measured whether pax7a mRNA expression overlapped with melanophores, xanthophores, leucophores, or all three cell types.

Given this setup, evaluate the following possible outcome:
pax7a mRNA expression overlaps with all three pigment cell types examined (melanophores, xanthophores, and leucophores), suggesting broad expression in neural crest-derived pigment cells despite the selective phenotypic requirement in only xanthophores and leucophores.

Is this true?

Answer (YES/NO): NO